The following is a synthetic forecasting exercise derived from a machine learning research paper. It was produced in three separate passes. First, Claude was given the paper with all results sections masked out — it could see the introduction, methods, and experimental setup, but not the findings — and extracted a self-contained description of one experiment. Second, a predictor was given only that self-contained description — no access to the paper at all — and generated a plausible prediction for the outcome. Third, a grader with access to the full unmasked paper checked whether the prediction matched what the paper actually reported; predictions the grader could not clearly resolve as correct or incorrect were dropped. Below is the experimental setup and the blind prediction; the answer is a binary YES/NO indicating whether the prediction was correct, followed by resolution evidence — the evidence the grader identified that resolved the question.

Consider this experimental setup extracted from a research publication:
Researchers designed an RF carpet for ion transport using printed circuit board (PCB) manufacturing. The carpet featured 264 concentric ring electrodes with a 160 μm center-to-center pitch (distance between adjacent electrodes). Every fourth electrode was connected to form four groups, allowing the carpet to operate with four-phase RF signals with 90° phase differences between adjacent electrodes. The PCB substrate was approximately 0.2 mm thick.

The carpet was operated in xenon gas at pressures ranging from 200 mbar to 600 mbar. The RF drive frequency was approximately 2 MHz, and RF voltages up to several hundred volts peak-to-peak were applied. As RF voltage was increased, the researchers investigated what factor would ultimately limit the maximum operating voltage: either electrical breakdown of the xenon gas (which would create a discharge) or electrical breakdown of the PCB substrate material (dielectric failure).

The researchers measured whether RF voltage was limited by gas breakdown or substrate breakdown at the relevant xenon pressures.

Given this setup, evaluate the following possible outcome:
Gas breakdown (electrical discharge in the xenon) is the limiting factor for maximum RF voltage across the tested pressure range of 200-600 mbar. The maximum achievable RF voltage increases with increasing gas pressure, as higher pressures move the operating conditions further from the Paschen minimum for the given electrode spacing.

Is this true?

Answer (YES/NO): NO